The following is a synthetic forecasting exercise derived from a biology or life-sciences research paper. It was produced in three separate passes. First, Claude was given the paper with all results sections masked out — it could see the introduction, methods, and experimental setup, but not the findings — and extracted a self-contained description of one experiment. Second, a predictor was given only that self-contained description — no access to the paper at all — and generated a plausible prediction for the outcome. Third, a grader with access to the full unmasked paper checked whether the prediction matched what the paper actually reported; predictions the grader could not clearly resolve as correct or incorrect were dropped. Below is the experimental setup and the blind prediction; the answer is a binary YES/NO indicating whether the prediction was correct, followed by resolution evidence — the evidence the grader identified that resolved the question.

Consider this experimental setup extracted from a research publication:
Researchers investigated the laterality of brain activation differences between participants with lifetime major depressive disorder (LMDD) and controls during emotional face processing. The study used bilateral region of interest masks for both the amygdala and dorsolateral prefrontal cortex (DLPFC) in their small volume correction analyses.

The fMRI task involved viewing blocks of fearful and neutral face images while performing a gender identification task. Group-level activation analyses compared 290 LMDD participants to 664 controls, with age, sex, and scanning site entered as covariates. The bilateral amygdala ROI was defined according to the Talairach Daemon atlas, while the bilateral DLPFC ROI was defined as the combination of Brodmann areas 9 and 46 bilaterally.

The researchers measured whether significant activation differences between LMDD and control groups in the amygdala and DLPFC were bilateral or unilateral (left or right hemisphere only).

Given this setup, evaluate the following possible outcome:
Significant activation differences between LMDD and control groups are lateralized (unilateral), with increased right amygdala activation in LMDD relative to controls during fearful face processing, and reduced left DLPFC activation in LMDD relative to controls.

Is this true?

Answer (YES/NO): NO